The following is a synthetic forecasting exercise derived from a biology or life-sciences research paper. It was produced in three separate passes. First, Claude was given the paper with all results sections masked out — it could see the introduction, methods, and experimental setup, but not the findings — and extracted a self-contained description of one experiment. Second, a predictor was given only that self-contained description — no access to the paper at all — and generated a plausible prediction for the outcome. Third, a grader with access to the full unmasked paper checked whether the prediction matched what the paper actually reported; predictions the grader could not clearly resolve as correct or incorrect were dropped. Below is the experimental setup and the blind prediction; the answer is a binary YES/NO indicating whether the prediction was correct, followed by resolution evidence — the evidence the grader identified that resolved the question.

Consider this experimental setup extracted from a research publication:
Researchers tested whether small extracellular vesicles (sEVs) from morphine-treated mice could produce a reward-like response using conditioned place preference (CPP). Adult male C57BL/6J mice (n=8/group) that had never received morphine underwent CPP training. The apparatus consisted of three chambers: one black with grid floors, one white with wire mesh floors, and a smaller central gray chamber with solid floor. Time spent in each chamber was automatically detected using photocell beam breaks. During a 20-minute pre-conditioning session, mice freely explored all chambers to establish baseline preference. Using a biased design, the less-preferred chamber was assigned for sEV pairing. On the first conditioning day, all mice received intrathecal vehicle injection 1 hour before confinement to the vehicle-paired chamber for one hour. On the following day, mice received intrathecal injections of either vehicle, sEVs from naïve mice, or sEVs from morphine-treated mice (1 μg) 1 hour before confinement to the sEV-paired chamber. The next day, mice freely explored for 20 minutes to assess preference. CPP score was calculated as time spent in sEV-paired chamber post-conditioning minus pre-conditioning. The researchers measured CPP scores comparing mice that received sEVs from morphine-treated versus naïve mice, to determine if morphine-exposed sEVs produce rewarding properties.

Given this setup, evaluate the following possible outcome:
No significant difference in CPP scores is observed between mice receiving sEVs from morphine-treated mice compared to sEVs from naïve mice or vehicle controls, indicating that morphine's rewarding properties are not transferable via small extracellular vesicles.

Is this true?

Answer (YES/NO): YES